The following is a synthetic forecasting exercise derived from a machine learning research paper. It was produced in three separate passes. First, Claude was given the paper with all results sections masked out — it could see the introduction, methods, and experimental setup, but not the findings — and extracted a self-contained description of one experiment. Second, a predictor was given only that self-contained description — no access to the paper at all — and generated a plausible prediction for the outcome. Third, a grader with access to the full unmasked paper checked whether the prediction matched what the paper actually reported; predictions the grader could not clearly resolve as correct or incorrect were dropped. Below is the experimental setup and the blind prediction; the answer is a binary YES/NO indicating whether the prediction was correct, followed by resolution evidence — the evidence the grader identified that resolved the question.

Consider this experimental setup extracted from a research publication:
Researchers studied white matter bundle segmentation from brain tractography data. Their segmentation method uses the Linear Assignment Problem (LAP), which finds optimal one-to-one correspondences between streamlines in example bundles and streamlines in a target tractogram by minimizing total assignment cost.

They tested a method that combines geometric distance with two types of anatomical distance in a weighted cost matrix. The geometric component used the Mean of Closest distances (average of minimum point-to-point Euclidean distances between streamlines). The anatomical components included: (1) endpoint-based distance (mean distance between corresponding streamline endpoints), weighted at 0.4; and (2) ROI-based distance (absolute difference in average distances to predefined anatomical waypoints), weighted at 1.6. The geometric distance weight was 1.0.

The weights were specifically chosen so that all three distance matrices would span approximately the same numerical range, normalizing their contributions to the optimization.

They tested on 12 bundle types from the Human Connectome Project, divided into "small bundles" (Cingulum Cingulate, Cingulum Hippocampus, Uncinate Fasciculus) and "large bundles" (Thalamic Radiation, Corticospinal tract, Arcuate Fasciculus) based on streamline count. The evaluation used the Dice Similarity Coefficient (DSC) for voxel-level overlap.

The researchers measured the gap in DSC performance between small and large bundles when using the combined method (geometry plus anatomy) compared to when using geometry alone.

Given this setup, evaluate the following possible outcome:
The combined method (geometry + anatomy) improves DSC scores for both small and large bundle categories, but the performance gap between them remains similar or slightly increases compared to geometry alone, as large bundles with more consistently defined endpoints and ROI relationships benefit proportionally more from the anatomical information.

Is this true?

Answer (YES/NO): NO